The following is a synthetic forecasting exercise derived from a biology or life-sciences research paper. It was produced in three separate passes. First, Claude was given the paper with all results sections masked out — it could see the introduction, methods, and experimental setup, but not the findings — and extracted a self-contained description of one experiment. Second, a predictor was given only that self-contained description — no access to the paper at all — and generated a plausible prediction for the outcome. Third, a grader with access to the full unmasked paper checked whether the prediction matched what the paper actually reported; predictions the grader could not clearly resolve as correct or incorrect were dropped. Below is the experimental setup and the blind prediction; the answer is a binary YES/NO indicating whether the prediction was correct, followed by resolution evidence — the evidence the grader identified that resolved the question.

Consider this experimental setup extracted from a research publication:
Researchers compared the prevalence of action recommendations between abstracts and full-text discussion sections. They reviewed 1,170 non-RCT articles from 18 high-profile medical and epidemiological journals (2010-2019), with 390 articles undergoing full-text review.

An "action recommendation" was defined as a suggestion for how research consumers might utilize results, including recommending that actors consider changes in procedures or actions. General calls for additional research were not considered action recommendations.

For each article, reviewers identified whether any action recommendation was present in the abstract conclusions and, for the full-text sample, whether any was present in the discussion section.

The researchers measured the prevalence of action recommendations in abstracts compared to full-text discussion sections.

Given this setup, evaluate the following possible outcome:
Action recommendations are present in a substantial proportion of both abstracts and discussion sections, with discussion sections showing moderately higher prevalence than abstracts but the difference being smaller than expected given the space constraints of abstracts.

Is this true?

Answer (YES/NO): NO